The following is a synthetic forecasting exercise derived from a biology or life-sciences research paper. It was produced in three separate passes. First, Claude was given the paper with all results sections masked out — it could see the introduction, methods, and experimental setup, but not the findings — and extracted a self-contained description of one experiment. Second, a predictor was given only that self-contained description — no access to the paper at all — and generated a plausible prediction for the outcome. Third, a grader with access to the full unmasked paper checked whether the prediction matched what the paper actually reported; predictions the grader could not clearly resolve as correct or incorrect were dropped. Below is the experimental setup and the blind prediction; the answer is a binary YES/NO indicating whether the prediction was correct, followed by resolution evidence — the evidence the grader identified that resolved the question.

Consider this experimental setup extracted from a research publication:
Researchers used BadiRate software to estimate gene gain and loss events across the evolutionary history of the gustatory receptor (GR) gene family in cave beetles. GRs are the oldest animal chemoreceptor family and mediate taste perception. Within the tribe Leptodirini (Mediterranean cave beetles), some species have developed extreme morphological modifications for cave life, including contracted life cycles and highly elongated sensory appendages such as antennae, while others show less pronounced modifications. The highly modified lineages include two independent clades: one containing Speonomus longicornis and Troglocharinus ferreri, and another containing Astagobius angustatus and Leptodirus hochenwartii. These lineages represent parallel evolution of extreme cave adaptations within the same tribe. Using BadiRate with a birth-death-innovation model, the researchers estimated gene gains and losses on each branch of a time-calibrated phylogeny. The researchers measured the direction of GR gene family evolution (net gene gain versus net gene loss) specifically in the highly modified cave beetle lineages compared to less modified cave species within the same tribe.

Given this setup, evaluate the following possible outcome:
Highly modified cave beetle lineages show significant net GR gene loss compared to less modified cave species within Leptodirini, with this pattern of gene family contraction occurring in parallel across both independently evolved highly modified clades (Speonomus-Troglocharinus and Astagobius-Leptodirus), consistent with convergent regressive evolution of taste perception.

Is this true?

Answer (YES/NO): NO